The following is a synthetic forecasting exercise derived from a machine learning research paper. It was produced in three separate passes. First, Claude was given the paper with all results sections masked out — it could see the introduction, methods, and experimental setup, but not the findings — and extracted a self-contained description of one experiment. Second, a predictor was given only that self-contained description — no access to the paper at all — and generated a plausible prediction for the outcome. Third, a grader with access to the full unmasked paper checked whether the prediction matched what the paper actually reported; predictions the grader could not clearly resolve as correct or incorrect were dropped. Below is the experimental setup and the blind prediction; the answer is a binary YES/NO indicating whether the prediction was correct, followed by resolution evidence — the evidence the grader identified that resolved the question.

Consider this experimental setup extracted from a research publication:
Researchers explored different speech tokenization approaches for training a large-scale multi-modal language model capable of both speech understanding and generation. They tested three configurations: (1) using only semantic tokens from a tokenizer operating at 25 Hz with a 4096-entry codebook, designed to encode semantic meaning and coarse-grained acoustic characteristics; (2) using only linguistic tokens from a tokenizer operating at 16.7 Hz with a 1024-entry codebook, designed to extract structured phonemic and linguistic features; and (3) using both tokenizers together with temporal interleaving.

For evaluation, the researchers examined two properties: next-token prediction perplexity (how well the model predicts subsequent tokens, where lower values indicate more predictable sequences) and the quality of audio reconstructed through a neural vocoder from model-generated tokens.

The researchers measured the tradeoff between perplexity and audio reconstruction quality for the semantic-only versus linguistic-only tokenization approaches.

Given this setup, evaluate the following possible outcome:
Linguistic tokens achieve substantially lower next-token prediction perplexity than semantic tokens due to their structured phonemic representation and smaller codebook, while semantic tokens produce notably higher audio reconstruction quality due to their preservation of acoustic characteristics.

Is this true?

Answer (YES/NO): NO